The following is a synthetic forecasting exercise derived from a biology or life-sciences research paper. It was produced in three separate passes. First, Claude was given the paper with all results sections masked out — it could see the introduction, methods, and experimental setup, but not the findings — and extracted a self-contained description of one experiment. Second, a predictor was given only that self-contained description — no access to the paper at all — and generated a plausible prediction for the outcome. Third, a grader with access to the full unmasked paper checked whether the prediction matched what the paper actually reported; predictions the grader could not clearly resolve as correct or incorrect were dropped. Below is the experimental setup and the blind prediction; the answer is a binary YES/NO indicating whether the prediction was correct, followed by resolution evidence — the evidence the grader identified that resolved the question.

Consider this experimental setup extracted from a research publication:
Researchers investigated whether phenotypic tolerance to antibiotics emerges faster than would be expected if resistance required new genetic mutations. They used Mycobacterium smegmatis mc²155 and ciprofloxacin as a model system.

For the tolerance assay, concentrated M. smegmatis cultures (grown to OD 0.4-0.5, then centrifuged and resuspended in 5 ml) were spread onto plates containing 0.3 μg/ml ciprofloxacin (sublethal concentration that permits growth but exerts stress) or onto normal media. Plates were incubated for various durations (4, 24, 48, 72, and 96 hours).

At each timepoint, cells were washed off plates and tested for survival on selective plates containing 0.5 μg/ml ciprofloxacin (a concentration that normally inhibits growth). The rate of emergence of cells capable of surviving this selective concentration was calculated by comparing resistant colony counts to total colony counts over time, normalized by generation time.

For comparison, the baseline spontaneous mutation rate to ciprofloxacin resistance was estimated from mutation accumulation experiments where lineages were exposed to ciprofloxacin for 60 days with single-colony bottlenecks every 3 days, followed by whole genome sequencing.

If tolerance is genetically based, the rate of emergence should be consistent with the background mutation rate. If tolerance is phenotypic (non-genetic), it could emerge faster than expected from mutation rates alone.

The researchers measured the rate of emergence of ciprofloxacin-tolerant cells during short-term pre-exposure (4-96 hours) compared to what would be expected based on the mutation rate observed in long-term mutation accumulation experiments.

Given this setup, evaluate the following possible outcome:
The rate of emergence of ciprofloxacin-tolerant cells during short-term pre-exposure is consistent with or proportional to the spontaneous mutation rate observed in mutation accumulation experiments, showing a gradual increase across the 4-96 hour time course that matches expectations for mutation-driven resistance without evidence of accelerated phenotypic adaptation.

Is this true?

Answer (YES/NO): NO